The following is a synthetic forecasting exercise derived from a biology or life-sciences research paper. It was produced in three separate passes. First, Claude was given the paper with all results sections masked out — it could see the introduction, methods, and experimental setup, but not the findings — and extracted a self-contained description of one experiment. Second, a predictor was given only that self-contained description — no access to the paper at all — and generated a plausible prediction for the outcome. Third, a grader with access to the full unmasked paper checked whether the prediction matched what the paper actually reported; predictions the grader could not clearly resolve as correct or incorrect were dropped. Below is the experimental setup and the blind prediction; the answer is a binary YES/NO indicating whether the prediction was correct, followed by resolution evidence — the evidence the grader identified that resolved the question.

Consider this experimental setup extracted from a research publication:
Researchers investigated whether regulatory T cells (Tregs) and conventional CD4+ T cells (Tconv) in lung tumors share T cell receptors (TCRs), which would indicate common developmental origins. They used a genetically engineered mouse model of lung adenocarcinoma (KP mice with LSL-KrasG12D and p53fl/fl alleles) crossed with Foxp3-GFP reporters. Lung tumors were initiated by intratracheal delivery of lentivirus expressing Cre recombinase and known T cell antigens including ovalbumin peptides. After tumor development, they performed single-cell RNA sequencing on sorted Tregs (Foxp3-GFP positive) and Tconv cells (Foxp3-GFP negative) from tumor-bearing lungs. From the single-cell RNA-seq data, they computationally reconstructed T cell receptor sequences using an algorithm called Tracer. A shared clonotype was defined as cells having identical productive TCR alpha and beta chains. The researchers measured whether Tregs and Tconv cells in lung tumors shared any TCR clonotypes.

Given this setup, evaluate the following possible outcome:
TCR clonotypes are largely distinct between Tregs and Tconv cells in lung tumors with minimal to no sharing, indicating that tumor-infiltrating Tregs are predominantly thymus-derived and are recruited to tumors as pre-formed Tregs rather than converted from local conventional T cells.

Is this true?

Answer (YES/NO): NO